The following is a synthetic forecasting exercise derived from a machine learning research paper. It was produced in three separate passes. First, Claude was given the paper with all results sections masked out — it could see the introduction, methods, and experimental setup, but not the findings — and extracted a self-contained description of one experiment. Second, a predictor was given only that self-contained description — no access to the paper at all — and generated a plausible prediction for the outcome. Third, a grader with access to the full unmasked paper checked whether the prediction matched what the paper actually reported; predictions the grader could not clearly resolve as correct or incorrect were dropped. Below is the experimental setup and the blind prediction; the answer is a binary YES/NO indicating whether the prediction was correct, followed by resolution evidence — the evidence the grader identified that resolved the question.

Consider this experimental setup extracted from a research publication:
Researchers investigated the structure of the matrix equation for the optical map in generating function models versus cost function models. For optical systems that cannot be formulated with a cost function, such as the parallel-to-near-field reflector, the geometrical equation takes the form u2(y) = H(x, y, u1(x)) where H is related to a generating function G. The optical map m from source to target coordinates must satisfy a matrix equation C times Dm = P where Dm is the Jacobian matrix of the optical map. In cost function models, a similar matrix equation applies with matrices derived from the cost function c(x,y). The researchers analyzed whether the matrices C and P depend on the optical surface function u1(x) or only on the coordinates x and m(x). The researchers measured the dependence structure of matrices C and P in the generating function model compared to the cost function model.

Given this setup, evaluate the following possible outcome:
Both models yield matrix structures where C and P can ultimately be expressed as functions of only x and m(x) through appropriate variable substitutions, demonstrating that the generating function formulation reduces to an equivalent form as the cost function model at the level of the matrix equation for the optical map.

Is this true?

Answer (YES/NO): NO